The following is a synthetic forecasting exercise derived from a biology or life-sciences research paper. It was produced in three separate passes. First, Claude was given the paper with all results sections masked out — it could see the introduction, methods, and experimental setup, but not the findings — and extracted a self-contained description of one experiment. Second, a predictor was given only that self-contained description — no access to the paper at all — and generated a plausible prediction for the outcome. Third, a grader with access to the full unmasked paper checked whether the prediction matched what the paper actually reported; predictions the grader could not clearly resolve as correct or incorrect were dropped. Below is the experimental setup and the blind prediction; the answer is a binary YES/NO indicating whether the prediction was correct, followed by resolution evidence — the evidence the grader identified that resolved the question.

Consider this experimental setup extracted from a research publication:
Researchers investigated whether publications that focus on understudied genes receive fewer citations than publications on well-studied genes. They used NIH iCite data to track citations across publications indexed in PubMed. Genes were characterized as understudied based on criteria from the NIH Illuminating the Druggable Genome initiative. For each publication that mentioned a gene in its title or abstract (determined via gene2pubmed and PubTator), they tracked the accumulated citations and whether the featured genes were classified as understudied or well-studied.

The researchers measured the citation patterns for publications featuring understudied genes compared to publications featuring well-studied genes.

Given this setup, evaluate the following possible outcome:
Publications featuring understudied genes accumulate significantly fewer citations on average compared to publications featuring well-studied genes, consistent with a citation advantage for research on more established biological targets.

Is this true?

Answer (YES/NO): NO